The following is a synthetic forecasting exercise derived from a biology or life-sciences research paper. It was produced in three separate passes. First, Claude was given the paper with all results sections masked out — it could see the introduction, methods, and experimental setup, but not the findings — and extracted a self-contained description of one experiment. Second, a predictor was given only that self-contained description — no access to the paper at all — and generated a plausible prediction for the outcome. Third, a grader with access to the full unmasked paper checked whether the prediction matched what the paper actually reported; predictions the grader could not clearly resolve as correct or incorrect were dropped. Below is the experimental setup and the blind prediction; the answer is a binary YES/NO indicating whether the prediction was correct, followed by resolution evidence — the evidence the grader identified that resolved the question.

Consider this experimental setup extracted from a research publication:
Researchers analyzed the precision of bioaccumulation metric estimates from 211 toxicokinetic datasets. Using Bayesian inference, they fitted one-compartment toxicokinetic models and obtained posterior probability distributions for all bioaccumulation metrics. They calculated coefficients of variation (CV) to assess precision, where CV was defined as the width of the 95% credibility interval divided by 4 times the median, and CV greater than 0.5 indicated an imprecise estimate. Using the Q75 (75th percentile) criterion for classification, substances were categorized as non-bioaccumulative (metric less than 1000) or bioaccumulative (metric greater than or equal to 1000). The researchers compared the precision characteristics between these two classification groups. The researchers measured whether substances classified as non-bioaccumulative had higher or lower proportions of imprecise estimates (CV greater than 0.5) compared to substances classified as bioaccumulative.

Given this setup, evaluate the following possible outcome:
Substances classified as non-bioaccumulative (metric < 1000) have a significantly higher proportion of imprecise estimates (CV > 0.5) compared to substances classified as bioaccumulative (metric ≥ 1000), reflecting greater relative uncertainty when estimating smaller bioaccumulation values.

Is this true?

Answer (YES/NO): YES